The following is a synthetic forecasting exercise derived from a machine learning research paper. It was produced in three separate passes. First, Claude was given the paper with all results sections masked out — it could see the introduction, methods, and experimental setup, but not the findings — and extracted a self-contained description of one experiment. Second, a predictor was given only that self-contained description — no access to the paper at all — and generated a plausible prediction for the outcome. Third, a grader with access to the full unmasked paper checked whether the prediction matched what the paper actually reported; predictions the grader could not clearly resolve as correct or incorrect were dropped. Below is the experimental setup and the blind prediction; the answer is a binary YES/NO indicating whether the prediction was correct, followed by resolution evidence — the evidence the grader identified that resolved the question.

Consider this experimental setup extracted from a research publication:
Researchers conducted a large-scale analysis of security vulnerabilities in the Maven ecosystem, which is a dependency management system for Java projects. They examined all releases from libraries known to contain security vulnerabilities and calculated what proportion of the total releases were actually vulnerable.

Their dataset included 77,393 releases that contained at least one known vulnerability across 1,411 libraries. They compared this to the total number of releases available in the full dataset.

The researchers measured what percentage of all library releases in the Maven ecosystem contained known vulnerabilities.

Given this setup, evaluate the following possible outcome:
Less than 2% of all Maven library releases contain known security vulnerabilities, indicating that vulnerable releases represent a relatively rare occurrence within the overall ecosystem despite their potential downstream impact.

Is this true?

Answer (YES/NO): YES